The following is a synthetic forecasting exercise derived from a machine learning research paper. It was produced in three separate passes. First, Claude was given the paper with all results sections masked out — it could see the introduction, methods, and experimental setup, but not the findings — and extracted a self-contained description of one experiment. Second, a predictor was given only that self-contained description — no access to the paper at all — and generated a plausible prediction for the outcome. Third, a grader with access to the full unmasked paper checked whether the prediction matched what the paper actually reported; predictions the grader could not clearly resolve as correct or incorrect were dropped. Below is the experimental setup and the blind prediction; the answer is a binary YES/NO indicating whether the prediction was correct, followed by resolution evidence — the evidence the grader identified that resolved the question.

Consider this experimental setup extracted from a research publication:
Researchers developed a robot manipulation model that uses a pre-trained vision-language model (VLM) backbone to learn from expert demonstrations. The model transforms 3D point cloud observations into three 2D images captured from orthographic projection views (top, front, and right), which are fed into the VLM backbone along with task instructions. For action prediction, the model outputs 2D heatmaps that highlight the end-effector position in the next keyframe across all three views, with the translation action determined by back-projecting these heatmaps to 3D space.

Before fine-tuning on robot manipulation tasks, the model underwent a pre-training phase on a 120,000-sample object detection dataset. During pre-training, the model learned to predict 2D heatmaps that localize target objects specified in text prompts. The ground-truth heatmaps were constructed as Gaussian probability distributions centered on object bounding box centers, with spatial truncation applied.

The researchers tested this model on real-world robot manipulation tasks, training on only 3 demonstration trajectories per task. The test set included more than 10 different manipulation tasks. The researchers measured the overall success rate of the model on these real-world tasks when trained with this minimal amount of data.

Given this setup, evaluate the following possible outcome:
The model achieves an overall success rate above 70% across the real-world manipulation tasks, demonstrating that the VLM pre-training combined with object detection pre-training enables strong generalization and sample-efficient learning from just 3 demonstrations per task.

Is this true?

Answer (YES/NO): YES